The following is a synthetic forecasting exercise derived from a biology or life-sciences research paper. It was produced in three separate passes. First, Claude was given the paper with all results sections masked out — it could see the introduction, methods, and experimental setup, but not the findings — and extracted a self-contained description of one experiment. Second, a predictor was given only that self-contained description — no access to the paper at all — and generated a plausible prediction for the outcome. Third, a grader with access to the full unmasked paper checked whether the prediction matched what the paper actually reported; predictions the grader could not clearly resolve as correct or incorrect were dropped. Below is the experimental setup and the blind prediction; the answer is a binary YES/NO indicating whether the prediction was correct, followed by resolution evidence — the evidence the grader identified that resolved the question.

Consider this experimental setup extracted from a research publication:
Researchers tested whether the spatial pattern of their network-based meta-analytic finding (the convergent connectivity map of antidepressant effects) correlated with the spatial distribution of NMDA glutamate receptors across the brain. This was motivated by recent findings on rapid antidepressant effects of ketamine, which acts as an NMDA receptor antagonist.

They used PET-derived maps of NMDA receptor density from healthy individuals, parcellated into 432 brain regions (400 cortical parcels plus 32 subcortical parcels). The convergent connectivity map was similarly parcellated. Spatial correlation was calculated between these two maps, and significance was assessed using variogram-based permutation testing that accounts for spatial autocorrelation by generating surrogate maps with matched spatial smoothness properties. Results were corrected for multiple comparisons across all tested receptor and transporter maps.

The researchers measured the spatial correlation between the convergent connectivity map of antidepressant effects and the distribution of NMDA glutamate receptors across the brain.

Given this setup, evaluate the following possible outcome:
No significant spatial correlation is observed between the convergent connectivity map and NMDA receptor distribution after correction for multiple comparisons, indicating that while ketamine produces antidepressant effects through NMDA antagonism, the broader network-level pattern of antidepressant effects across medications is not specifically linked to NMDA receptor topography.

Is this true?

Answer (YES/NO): YES